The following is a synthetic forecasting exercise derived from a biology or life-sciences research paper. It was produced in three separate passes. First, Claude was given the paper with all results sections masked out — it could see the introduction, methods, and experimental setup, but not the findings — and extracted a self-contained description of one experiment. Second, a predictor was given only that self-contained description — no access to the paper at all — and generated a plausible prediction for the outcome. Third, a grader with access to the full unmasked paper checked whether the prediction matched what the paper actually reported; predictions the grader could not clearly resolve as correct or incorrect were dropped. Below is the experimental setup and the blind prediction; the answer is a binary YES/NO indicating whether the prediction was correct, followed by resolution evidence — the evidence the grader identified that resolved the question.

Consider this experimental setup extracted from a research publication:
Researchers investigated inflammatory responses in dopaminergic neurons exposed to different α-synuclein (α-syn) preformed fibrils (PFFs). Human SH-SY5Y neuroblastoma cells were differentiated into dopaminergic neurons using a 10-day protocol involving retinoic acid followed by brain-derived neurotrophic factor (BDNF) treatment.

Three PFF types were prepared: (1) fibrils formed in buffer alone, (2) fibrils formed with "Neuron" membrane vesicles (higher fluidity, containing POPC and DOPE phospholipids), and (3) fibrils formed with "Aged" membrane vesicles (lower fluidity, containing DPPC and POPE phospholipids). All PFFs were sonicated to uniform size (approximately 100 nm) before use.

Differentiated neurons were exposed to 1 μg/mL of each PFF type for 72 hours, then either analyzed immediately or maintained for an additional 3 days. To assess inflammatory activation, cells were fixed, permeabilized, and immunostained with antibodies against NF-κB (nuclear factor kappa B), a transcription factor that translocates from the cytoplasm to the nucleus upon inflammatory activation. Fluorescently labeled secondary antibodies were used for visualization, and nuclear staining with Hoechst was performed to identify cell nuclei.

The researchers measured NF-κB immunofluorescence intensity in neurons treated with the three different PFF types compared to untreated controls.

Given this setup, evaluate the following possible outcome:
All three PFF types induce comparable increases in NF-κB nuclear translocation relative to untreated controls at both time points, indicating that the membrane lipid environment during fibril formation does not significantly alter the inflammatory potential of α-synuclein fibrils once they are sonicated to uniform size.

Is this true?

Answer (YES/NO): NO